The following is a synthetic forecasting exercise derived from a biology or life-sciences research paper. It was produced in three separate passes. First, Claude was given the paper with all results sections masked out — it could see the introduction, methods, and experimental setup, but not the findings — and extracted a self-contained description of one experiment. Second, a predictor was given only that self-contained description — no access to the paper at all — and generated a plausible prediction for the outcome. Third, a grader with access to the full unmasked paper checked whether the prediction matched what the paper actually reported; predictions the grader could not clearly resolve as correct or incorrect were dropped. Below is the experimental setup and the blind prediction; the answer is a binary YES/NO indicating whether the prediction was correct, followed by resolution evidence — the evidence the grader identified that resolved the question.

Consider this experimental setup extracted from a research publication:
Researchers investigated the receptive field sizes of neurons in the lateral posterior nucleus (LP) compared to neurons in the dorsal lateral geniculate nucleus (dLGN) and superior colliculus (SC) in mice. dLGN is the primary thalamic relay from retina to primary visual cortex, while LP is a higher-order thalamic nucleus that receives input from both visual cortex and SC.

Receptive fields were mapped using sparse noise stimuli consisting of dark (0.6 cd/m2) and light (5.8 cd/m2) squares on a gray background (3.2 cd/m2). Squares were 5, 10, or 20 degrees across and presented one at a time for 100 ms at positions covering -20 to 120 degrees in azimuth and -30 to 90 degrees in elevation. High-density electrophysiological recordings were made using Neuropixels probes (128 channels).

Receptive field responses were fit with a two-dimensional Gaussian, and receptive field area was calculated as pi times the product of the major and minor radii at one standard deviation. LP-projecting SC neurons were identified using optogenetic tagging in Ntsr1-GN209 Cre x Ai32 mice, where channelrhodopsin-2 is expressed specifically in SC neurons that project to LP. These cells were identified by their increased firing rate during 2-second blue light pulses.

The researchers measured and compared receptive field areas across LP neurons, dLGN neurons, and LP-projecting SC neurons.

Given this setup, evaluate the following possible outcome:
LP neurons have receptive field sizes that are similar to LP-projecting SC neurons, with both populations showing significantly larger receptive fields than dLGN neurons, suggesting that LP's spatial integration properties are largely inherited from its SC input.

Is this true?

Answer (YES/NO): NO